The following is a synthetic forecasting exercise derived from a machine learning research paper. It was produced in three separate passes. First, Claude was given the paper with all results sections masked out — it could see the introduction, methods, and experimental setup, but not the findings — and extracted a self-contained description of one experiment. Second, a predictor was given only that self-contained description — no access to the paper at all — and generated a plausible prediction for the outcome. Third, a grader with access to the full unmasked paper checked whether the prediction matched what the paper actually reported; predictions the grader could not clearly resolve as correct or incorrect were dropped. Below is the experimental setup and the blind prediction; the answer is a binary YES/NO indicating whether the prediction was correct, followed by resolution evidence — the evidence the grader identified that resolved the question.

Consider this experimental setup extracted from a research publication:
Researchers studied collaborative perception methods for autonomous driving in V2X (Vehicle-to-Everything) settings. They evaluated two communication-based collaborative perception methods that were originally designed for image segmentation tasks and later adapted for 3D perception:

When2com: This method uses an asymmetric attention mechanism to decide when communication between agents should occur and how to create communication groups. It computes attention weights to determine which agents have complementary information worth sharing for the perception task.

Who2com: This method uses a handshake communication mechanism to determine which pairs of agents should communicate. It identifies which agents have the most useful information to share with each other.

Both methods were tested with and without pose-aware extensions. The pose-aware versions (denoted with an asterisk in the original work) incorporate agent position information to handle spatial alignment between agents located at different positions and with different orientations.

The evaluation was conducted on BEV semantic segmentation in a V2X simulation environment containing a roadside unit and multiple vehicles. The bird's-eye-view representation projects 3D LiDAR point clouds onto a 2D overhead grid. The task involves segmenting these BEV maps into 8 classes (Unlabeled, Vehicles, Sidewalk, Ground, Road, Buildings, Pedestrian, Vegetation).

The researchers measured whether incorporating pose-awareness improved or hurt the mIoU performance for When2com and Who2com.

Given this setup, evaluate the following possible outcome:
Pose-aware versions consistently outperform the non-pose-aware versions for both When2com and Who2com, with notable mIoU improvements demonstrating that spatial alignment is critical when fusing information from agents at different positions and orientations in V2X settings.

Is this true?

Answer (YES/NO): NO